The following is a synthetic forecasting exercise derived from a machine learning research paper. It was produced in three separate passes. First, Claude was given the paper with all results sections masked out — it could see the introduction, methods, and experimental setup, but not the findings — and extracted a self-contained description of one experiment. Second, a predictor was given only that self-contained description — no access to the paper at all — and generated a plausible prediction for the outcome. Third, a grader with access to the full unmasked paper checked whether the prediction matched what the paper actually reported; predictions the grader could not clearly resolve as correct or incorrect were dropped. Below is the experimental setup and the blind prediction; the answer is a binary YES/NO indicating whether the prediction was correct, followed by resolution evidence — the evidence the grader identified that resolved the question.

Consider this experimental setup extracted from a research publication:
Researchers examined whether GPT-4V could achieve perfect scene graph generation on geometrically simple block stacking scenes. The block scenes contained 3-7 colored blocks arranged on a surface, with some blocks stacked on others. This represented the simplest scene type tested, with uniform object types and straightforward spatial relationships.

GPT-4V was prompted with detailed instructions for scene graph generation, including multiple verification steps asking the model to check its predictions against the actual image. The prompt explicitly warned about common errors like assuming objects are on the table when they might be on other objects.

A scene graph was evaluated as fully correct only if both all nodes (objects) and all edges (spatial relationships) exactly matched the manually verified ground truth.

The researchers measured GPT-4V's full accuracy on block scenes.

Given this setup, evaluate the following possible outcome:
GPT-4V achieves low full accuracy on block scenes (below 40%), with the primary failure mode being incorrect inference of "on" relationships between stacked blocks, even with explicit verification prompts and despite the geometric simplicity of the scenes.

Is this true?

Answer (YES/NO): NO